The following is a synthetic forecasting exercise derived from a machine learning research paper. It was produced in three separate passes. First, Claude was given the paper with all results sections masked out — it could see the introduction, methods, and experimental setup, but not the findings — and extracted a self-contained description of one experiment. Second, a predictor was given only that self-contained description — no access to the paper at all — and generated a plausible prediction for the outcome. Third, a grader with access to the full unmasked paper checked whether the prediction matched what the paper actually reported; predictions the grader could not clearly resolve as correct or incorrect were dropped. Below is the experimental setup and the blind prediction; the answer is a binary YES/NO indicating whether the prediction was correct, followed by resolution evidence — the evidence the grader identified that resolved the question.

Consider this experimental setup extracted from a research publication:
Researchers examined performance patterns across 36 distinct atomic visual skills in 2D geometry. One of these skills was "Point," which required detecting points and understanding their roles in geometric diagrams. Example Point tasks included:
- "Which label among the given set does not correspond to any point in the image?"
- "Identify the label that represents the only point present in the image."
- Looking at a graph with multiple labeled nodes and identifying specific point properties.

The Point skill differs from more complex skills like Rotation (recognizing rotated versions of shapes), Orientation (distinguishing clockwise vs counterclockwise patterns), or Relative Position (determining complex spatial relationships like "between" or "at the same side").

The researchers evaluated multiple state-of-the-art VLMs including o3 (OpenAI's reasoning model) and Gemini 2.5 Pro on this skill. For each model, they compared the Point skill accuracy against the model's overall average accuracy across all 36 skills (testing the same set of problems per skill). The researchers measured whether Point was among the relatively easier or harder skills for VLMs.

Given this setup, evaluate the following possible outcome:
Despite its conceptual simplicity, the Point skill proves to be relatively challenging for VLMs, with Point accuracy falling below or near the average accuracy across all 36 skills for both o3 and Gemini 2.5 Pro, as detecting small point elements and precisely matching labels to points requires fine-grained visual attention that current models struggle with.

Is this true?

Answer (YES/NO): NO